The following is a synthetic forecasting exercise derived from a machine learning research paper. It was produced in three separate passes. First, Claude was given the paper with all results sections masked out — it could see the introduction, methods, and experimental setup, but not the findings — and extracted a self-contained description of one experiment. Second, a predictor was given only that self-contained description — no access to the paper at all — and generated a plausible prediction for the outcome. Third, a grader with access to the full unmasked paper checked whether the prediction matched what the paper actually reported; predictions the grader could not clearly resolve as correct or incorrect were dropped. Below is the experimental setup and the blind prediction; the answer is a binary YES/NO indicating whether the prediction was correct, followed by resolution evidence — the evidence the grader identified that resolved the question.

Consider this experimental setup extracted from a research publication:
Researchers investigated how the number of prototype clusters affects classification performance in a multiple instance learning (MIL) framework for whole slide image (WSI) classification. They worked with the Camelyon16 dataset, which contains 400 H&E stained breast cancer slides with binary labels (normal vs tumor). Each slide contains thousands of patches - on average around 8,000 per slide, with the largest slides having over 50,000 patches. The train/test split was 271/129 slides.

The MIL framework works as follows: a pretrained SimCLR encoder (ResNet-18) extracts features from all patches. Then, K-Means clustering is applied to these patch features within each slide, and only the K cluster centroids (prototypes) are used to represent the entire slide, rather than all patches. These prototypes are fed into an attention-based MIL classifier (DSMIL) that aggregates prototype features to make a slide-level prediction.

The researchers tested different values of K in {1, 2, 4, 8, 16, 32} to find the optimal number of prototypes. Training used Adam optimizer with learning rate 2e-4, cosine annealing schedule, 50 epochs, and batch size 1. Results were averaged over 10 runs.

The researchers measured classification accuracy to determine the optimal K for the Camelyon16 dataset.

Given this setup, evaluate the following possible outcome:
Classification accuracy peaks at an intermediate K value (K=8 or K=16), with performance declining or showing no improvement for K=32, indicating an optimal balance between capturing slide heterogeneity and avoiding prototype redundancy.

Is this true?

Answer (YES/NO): YES